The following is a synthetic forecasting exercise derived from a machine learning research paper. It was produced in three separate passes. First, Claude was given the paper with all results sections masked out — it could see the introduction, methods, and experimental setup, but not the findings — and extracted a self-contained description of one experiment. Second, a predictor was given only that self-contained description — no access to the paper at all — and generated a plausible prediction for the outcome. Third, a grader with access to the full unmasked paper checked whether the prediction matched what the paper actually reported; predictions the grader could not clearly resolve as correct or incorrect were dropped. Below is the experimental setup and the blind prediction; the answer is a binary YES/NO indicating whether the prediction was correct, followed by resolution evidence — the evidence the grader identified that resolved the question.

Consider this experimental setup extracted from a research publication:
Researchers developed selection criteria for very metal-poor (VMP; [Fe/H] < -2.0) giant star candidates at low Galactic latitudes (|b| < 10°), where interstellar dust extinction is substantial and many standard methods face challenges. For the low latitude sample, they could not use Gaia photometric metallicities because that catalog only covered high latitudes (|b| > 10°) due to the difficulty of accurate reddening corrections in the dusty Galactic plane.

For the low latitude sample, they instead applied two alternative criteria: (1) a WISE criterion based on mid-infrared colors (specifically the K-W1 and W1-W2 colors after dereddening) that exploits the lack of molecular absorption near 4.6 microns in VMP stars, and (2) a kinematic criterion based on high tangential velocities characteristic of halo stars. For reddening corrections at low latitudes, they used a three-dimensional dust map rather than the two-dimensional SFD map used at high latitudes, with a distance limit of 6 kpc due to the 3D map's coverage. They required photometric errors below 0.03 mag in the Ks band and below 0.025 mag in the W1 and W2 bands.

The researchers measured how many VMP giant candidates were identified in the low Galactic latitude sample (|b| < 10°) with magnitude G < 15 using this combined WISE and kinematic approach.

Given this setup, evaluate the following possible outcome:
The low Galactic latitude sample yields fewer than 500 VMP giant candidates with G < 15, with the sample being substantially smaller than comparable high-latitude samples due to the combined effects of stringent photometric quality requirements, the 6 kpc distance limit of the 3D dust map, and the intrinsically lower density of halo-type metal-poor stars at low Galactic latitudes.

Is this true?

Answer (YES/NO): NO